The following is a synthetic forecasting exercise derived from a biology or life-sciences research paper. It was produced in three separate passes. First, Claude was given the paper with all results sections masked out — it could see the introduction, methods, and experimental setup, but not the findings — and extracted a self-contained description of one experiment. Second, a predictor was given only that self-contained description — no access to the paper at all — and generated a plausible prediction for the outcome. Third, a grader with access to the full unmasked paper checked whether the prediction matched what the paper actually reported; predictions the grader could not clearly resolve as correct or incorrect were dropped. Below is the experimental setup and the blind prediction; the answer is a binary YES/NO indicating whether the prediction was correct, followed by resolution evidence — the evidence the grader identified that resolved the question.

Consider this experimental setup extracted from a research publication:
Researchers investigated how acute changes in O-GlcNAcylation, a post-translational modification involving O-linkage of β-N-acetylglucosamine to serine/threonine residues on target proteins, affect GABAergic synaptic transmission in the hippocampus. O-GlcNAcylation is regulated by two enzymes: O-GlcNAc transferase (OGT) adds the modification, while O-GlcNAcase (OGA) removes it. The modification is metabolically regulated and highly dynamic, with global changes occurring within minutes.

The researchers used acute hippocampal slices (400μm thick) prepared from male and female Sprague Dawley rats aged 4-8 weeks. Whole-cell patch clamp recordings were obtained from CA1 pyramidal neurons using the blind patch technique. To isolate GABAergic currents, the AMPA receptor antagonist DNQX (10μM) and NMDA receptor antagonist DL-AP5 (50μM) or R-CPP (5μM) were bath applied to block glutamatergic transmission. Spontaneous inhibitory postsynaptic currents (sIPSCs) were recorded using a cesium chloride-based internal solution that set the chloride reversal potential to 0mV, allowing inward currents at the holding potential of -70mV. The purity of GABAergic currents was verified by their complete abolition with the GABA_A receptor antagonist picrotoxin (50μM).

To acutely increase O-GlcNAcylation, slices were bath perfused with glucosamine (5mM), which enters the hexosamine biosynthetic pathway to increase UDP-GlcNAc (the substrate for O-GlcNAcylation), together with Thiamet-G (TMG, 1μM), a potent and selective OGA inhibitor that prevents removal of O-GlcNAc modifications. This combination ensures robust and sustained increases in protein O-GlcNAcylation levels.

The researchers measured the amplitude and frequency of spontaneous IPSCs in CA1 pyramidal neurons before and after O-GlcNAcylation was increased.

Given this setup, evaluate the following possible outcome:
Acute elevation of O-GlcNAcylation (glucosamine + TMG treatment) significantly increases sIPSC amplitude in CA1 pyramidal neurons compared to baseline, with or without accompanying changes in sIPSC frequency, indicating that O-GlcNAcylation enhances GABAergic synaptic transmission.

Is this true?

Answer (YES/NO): NO